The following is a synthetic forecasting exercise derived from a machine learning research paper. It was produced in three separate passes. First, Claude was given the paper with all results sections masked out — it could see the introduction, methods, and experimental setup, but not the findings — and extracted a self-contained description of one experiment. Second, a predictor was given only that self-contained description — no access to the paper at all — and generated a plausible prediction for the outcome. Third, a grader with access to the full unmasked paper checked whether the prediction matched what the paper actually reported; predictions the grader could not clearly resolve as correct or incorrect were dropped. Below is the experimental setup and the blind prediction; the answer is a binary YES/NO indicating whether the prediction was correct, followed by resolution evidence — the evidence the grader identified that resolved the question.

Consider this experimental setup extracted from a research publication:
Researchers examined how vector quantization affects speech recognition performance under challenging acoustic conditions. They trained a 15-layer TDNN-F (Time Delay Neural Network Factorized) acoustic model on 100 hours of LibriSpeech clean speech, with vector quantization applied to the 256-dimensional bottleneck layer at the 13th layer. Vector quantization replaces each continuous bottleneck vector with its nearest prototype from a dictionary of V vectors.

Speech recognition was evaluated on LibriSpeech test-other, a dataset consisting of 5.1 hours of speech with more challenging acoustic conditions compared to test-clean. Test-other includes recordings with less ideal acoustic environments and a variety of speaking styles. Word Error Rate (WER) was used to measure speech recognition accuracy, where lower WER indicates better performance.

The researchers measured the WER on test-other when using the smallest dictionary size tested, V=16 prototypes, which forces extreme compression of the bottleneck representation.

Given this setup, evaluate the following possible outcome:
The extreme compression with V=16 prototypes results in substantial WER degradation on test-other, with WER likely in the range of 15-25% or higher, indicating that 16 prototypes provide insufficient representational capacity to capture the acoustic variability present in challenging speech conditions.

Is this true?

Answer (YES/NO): YES